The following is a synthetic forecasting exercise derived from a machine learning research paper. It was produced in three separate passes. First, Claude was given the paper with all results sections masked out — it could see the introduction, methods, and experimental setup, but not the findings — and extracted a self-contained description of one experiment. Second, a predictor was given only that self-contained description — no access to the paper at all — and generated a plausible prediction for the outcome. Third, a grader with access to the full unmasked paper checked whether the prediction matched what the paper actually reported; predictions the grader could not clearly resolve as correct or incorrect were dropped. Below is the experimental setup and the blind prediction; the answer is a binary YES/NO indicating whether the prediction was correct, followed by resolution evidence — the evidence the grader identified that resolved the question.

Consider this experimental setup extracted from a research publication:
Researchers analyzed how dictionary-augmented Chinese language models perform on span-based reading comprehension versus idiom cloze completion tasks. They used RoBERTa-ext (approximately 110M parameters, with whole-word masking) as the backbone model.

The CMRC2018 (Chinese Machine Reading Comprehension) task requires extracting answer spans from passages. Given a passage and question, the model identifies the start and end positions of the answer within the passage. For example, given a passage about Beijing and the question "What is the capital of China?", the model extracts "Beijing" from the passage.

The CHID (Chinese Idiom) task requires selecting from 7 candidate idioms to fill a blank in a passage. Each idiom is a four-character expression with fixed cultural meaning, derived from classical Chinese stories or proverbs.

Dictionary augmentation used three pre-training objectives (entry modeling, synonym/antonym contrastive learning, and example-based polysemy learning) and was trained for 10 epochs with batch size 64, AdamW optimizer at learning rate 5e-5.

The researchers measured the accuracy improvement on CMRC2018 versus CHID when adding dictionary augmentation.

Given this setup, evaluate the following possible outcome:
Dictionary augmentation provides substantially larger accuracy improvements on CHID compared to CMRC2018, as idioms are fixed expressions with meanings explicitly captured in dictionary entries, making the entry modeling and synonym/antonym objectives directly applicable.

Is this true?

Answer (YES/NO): YES